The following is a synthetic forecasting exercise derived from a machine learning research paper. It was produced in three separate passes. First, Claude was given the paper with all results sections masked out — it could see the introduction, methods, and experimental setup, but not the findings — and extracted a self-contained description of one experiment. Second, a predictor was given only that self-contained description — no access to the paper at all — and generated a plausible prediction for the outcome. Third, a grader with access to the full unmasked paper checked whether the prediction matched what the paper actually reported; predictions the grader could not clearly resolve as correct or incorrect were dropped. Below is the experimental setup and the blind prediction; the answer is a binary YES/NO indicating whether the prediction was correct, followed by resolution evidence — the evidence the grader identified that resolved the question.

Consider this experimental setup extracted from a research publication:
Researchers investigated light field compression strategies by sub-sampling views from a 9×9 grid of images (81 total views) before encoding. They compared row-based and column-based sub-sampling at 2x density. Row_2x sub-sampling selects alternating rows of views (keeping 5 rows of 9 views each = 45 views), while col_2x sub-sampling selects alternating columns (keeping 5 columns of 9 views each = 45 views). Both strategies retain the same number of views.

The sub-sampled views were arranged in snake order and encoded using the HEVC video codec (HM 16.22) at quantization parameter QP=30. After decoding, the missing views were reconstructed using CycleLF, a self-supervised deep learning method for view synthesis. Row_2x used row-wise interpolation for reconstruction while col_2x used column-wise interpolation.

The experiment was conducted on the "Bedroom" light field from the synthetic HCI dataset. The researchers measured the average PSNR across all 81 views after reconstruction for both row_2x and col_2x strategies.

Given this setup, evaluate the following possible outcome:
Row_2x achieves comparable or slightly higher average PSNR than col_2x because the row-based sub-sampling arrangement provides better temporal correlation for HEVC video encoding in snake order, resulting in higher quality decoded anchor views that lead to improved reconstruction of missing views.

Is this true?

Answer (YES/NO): NO